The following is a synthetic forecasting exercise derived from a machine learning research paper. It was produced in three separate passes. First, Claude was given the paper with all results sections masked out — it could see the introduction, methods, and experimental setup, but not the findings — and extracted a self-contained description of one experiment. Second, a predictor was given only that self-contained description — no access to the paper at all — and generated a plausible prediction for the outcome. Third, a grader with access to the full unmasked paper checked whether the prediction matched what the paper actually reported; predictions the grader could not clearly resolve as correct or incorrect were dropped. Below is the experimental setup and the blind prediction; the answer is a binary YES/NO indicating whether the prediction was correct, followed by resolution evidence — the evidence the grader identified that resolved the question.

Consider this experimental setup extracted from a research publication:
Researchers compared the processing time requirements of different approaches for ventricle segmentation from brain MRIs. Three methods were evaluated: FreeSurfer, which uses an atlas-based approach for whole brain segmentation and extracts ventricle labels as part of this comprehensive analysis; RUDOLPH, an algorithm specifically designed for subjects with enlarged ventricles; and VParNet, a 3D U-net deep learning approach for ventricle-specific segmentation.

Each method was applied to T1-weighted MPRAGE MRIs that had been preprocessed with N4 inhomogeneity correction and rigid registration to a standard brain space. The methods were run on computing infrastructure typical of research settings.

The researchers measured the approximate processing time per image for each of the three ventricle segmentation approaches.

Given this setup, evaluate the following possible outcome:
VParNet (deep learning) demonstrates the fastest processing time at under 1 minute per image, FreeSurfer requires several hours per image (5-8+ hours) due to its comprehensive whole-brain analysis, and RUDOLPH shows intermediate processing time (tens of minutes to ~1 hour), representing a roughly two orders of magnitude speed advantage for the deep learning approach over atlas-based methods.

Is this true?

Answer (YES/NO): NO